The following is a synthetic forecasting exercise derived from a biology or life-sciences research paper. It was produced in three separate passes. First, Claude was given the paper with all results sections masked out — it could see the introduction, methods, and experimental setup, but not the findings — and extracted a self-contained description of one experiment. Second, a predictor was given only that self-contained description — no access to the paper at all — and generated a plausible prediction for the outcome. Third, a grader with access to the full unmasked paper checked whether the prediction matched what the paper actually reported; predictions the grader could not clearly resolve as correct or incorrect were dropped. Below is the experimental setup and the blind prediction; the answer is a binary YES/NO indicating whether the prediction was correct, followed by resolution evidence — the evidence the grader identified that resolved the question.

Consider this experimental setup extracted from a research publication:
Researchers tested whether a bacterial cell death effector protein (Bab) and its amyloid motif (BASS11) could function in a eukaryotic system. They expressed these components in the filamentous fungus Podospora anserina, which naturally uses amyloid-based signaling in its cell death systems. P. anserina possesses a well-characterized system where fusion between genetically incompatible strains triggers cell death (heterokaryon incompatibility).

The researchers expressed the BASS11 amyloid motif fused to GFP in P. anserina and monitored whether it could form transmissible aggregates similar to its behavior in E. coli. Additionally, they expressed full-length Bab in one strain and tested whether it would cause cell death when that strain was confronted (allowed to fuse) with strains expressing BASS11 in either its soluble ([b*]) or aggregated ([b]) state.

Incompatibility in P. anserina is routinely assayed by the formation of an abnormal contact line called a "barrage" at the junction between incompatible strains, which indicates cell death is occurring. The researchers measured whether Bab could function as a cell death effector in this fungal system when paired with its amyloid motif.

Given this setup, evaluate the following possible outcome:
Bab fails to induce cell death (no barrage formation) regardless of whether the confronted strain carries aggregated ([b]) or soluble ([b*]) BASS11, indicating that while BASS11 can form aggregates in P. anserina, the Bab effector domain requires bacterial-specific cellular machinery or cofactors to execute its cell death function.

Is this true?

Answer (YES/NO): NO